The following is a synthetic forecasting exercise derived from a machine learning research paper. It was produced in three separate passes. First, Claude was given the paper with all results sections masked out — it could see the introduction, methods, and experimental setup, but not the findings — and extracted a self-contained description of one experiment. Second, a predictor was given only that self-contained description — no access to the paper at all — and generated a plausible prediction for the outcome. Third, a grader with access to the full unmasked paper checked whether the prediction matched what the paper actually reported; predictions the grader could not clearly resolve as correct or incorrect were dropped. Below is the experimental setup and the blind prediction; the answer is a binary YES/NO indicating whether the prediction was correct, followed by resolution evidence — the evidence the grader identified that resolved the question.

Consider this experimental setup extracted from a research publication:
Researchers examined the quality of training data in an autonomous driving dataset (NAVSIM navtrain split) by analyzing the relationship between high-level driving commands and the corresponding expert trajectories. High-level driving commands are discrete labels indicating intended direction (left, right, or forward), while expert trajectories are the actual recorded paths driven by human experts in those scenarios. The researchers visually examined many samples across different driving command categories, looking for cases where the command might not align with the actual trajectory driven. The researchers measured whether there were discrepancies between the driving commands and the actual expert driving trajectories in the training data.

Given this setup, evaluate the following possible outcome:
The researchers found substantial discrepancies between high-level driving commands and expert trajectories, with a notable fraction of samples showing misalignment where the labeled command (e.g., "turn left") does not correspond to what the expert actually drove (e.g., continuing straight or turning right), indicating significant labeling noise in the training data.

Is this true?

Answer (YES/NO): NO